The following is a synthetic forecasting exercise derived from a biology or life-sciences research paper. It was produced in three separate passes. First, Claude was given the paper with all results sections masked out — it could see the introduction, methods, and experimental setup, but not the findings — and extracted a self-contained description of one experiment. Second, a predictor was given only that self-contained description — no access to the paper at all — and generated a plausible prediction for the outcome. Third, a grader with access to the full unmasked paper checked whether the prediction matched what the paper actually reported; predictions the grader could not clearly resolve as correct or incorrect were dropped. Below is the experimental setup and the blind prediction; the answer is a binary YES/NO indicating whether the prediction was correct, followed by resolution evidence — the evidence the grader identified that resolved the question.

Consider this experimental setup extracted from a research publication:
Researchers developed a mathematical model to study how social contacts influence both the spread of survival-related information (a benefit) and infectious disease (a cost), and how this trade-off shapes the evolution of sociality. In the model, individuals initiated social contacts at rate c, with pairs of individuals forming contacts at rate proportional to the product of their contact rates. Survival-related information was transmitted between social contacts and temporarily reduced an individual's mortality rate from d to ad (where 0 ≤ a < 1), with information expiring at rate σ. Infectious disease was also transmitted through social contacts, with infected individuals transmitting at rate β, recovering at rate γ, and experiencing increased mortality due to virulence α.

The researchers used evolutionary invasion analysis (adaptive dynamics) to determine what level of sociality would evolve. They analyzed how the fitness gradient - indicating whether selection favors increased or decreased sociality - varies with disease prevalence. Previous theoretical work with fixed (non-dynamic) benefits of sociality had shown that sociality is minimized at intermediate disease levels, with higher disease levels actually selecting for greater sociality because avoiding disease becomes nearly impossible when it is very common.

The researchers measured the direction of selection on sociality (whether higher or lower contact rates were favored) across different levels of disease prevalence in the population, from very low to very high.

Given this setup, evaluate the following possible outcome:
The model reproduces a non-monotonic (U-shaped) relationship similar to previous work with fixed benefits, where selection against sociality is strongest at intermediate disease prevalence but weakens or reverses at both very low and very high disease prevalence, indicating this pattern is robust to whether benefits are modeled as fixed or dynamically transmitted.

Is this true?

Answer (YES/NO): YES